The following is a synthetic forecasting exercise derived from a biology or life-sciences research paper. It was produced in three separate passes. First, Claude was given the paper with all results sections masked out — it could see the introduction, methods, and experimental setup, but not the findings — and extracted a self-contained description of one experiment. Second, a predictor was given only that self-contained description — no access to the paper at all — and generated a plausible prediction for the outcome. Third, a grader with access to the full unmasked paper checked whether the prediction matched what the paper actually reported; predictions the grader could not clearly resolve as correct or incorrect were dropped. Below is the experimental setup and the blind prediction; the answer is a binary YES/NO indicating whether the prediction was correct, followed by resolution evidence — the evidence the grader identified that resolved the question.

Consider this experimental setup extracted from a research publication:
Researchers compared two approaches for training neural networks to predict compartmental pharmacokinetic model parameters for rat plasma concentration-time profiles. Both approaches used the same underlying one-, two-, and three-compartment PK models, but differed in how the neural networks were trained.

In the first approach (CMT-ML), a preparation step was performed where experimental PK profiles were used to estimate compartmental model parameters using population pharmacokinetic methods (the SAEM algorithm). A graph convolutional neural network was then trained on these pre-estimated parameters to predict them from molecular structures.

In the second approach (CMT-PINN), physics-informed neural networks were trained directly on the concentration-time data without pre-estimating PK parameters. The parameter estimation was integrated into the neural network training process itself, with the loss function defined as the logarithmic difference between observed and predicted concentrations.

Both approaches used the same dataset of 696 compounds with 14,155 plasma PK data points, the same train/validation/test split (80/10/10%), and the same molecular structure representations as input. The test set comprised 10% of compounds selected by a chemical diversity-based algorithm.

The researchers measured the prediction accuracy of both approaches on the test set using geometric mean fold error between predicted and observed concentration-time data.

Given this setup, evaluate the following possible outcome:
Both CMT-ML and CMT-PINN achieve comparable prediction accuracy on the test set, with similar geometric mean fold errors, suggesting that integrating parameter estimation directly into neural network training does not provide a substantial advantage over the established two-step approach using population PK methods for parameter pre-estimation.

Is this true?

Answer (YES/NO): NO